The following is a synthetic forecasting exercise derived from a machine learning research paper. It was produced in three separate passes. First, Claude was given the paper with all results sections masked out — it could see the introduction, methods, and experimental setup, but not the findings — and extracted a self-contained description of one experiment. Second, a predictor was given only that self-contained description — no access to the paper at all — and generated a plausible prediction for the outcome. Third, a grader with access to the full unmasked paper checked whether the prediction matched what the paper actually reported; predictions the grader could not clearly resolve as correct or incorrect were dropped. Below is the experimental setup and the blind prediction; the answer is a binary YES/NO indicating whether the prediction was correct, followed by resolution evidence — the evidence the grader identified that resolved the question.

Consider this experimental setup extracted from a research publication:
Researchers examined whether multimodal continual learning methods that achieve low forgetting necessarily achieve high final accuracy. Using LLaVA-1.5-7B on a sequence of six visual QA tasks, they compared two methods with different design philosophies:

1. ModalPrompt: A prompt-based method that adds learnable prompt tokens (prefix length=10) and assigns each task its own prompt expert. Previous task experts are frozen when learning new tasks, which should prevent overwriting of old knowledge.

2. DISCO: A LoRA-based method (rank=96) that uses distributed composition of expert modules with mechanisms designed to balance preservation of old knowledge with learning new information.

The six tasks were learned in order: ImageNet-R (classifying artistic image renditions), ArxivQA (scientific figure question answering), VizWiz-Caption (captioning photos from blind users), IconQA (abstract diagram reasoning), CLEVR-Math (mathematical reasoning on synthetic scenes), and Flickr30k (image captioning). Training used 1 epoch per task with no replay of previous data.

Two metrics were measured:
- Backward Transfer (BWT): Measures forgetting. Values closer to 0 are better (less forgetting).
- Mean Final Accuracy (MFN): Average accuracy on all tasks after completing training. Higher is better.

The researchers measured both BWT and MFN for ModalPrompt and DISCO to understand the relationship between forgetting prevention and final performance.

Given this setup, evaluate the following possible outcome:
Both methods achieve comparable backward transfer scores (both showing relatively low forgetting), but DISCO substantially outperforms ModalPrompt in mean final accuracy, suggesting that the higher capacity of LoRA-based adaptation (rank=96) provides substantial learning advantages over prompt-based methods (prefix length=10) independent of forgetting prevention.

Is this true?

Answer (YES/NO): NO